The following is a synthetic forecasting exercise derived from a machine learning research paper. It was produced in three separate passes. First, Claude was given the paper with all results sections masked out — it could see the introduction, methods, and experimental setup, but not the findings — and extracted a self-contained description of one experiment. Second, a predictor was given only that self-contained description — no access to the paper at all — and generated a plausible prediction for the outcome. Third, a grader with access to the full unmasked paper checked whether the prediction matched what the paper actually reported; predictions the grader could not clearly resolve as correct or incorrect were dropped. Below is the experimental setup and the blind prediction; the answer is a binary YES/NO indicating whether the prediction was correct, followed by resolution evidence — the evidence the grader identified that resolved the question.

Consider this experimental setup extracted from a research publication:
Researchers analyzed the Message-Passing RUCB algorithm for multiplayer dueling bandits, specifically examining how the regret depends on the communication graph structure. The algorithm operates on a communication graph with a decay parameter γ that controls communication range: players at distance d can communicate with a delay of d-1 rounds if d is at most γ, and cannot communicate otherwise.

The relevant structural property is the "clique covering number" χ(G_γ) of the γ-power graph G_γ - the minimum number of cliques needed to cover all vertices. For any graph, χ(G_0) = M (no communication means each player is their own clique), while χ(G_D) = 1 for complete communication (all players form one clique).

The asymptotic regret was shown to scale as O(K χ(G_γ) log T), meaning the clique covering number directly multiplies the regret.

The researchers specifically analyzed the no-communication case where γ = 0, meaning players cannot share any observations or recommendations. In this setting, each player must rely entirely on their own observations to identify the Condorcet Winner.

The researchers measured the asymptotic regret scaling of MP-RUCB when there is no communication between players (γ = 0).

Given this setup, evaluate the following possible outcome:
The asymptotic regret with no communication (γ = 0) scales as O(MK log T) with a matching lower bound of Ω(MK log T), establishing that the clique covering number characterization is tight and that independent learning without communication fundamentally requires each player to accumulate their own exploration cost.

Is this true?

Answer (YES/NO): NO